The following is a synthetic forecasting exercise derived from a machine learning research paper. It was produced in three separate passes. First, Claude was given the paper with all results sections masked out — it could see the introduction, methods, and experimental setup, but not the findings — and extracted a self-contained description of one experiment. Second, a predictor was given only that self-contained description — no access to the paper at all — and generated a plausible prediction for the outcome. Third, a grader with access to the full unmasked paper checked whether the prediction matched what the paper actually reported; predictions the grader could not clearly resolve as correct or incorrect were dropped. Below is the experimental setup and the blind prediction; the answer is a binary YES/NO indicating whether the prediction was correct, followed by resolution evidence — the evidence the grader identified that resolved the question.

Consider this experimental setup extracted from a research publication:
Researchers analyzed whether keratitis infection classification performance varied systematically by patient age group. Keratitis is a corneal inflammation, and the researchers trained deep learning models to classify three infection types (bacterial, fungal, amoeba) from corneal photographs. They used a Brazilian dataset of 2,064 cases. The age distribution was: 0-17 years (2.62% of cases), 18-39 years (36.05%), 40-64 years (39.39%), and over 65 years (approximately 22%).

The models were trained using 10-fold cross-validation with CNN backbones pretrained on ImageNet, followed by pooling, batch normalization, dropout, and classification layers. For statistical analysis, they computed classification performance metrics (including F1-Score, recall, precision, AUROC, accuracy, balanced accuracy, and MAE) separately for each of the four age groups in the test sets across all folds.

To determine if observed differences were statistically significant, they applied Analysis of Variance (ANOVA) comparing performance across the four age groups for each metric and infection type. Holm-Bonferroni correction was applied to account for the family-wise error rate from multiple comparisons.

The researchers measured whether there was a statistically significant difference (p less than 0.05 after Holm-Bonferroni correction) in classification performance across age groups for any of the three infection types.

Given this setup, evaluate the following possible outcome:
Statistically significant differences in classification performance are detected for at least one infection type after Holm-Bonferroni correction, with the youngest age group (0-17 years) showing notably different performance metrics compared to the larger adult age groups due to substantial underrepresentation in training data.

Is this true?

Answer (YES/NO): NO